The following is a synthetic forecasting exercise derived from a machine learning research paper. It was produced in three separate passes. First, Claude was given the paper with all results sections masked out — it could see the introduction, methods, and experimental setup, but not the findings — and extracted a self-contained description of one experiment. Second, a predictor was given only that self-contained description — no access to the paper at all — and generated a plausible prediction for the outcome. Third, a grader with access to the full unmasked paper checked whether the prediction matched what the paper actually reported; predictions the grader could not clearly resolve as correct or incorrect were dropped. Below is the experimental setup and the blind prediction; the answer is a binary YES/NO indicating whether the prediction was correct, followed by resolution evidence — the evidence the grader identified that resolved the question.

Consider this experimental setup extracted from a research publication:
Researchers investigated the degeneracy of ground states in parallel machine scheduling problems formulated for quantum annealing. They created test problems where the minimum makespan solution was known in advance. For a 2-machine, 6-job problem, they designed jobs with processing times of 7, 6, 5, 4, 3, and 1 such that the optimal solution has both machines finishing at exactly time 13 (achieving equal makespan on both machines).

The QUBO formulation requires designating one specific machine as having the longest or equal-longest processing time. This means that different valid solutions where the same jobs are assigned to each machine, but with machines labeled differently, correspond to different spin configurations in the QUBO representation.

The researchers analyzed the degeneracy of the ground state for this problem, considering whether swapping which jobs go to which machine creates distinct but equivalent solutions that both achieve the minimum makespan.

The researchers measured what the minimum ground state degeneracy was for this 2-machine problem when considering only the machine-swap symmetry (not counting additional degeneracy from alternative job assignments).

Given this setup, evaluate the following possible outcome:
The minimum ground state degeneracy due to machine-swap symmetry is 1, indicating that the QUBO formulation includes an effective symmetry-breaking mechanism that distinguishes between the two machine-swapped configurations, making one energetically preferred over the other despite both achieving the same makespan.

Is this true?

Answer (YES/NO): NO